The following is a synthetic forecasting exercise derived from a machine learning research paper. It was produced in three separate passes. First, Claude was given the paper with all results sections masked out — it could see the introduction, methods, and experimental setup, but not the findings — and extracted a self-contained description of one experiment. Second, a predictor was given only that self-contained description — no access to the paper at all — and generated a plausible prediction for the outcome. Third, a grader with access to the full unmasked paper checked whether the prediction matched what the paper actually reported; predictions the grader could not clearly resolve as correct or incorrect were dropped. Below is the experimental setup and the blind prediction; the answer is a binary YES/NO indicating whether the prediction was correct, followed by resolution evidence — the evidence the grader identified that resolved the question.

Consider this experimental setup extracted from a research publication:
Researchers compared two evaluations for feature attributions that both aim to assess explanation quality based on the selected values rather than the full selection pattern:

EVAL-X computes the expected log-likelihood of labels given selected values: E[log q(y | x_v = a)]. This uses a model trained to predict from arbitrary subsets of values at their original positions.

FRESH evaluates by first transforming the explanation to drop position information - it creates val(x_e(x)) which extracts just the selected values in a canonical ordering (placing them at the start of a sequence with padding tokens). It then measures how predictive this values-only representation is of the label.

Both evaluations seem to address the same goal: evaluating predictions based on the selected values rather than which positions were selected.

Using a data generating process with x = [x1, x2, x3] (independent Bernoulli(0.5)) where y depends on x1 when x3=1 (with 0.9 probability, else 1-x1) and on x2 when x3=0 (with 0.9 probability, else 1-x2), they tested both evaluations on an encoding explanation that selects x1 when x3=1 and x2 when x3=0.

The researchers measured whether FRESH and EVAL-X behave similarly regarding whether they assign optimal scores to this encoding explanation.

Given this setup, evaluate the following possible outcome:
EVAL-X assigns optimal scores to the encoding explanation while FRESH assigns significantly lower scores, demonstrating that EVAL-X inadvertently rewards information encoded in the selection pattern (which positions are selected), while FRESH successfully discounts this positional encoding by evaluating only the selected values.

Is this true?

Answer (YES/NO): NO